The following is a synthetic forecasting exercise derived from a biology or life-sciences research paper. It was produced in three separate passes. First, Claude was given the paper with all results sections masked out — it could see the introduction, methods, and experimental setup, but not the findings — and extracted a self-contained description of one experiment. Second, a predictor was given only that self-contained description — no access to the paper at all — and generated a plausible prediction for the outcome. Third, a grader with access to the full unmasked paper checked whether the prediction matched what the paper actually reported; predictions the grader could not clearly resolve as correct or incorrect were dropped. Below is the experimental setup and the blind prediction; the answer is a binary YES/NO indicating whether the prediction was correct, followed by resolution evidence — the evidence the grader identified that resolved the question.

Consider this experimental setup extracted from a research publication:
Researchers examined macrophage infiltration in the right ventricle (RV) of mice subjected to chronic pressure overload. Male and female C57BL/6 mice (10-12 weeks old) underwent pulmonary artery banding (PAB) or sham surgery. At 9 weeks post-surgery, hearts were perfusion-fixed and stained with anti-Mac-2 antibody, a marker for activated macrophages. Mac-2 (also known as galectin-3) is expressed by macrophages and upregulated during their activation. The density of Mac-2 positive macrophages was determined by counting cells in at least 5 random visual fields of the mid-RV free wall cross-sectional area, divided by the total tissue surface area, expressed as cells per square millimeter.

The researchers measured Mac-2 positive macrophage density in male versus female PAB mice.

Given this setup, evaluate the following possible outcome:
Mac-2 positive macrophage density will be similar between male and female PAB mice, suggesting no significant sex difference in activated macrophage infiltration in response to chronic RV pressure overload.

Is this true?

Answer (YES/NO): NO